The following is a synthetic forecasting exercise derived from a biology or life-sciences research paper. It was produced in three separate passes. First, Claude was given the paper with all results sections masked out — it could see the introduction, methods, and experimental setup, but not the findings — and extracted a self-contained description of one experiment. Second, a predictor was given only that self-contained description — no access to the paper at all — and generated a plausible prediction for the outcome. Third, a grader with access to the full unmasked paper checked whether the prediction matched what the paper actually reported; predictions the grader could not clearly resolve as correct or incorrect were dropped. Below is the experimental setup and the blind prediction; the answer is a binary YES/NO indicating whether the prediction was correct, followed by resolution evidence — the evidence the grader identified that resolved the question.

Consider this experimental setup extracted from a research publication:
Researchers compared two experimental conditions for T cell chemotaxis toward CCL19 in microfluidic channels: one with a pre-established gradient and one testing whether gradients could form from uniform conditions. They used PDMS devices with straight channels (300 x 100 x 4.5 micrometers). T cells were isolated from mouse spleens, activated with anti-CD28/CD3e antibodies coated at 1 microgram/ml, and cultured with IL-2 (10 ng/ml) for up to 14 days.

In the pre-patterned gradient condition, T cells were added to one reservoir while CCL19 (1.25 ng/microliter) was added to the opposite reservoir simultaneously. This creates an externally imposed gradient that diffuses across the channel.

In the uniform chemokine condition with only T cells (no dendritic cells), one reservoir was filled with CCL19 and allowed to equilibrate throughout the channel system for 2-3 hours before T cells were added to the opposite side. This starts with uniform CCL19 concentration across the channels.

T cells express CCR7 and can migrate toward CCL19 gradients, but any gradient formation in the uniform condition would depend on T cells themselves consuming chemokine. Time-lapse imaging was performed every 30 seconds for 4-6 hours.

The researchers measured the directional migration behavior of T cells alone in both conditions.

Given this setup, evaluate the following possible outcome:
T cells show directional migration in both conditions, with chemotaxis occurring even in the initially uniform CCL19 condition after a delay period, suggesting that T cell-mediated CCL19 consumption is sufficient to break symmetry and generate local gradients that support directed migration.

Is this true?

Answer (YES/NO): NO